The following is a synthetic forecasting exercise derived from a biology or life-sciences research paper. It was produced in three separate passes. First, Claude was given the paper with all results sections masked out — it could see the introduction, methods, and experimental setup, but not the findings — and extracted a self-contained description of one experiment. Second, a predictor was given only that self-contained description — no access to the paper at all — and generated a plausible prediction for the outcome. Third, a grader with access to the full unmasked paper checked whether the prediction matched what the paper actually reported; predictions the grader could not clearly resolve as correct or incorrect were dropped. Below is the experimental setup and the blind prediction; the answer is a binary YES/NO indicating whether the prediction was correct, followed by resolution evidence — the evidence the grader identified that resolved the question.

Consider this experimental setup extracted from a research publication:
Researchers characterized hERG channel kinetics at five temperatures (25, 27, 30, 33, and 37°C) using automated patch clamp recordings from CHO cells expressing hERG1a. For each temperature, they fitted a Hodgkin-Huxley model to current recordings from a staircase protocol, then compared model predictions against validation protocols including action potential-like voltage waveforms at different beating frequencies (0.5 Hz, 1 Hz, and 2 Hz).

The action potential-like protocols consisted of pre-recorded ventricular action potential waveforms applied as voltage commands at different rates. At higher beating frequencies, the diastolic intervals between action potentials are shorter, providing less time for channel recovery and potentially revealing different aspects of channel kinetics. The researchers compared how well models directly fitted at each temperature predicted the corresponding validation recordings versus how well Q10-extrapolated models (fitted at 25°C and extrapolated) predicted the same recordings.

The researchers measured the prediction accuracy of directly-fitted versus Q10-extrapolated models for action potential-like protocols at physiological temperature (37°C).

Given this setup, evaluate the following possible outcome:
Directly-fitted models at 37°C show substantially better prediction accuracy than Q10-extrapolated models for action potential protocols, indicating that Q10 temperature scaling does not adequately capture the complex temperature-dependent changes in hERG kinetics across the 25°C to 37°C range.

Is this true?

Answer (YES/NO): YES